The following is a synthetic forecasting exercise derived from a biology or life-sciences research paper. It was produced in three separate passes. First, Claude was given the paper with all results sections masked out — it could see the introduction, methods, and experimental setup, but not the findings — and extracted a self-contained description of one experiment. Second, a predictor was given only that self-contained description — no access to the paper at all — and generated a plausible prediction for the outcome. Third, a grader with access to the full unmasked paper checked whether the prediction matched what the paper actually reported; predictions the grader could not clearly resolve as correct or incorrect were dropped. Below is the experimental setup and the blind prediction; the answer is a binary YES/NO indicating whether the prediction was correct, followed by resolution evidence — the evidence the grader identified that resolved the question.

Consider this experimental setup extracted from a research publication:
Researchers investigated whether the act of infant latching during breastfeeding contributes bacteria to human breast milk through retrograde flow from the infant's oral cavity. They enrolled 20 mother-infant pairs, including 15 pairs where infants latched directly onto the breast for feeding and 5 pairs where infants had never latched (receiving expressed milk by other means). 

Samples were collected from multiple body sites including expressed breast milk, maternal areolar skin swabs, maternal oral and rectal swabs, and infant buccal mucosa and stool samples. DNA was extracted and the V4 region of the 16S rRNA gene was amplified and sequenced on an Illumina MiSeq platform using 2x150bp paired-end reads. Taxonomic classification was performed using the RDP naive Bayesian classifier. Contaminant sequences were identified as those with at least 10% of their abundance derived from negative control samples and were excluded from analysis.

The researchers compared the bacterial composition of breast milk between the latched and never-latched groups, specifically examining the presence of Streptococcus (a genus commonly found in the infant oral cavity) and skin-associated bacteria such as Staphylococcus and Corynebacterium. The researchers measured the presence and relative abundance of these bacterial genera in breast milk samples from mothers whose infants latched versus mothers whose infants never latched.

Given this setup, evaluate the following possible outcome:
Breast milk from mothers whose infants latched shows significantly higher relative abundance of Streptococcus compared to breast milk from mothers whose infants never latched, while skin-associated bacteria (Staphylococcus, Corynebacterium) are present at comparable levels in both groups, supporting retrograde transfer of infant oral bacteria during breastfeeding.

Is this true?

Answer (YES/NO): NO